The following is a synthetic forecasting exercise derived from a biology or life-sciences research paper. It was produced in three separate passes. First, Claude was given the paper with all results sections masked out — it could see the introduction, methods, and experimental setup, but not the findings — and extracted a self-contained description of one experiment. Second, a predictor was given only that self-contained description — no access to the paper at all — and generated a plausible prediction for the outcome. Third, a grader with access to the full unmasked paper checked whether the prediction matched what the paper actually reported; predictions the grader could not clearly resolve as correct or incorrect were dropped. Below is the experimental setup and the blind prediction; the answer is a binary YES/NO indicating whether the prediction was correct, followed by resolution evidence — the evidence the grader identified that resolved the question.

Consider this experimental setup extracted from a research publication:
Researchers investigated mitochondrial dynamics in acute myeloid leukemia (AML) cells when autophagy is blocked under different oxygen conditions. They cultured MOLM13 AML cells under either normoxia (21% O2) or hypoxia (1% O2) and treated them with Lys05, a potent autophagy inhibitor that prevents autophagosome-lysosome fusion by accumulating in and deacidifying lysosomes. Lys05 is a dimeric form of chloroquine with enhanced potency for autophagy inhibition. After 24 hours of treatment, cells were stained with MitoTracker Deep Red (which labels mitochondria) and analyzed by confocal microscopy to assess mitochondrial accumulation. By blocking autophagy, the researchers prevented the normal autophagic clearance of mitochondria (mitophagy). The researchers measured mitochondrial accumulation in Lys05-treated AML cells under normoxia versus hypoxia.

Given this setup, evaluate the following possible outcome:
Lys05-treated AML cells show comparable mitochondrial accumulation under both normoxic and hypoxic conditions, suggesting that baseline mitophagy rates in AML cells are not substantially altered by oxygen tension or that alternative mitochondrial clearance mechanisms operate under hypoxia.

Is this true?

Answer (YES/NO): NO